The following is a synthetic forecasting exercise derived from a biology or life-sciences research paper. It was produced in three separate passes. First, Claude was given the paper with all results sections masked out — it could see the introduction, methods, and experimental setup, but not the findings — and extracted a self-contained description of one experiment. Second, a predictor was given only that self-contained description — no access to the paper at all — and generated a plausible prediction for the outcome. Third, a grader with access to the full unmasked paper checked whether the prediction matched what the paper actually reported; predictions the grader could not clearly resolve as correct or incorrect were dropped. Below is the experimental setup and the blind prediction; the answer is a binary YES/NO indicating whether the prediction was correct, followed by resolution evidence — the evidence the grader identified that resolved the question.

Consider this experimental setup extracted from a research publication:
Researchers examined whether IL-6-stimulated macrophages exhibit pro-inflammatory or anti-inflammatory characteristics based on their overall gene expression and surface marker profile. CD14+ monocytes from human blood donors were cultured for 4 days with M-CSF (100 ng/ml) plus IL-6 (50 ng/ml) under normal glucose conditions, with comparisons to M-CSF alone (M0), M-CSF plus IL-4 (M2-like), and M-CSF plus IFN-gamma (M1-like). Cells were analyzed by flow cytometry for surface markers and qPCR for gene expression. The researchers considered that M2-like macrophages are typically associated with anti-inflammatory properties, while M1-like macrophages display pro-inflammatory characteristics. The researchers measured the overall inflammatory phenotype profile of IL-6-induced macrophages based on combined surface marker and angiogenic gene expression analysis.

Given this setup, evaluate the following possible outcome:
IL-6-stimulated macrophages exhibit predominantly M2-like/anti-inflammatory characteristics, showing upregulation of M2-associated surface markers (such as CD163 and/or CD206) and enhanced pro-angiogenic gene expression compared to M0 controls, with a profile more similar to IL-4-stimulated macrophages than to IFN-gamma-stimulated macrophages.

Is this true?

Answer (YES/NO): NO